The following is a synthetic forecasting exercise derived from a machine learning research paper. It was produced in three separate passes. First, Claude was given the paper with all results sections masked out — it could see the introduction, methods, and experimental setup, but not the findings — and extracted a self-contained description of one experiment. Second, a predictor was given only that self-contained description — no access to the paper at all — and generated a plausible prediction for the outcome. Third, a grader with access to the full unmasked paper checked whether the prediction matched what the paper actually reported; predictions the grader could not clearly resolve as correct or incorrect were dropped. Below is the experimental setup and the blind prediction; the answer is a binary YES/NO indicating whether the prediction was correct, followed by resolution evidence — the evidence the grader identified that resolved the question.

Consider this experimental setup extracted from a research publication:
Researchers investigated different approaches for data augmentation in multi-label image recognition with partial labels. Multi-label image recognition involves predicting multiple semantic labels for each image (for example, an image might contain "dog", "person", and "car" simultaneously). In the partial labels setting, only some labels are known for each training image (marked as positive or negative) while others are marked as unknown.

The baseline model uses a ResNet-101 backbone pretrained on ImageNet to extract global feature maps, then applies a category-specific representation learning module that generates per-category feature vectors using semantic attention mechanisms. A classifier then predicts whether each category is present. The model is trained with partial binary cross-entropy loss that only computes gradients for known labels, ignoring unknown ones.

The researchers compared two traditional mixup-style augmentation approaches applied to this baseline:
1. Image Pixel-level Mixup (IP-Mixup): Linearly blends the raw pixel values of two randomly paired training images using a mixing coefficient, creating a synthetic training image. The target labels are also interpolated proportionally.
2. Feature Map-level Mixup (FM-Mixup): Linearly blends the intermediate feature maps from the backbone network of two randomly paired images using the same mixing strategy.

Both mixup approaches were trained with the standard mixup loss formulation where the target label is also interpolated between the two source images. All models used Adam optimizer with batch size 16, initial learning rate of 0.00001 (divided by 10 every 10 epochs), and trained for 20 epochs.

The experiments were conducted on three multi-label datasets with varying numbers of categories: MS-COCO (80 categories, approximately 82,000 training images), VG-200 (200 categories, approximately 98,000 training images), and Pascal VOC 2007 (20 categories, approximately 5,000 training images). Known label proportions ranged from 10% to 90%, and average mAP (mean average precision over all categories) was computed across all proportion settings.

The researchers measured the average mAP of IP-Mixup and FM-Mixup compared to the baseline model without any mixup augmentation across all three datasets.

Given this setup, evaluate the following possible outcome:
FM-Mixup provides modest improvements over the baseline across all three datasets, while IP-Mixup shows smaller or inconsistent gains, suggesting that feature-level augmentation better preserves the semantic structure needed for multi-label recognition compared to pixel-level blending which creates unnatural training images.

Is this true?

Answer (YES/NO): NO